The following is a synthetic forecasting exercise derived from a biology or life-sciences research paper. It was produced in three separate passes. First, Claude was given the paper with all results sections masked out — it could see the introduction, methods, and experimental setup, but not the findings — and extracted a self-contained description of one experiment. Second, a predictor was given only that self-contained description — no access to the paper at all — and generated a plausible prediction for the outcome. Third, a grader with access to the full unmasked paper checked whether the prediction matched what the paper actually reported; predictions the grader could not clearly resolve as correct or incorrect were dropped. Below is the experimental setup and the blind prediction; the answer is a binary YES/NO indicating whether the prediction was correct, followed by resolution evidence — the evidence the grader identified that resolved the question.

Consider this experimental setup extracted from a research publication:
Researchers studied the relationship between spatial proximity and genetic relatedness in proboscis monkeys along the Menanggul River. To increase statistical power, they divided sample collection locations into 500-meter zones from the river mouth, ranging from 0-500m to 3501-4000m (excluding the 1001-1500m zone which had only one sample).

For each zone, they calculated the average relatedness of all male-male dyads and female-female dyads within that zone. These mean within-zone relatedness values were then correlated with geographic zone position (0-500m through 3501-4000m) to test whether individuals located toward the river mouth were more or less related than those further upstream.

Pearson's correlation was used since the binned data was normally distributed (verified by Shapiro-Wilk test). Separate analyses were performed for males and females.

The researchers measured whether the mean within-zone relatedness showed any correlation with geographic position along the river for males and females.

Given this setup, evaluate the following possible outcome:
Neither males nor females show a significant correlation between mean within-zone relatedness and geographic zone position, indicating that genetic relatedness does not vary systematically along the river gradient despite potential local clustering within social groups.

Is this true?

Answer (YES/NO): NO